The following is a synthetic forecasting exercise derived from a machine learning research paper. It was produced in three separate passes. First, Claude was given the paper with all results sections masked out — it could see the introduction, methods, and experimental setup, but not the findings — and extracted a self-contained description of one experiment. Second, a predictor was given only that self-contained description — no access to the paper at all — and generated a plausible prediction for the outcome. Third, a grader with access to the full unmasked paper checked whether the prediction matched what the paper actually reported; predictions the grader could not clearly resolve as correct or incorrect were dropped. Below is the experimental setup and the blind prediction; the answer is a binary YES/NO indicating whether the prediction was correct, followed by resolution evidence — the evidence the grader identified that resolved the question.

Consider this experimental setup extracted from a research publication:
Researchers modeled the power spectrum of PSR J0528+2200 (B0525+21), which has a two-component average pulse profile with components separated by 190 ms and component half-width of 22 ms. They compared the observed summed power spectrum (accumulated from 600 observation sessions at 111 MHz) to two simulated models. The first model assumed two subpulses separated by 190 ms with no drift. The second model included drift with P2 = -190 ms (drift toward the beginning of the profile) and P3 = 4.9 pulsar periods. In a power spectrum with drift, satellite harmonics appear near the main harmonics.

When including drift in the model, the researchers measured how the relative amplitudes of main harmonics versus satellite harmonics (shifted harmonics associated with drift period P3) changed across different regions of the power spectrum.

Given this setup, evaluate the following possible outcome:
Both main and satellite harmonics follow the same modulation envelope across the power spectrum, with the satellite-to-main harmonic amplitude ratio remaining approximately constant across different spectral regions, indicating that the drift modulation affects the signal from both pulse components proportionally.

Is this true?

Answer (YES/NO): NO